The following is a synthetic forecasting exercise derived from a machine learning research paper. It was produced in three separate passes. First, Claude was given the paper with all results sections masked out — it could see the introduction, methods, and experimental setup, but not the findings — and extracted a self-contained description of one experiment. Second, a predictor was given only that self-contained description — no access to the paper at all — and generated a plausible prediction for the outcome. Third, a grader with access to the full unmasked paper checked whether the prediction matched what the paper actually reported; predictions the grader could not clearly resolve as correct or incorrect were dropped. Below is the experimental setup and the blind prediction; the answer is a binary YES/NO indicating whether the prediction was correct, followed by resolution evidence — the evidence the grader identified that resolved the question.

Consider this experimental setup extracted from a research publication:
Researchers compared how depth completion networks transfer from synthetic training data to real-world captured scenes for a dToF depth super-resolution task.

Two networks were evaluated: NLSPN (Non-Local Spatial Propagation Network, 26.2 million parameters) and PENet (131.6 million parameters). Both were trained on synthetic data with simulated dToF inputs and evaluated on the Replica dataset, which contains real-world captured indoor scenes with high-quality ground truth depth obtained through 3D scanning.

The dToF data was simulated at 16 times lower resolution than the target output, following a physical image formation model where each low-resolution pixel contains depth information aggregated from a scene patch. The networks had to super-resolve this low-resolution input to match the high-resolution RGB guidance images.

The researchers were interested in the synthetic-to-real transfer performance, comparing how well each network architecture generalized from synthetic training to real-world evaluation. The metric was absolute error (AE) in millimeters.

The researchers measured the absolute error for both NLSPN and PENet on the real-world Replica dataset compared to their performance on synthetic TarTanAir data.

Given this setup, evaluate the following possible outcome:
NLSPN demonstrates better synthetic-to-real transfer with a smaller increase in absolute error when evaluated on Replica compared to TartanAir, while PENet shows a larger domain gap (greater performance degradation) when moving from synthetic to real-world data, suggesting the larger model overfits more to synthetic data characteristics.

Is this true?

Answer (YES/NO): NO